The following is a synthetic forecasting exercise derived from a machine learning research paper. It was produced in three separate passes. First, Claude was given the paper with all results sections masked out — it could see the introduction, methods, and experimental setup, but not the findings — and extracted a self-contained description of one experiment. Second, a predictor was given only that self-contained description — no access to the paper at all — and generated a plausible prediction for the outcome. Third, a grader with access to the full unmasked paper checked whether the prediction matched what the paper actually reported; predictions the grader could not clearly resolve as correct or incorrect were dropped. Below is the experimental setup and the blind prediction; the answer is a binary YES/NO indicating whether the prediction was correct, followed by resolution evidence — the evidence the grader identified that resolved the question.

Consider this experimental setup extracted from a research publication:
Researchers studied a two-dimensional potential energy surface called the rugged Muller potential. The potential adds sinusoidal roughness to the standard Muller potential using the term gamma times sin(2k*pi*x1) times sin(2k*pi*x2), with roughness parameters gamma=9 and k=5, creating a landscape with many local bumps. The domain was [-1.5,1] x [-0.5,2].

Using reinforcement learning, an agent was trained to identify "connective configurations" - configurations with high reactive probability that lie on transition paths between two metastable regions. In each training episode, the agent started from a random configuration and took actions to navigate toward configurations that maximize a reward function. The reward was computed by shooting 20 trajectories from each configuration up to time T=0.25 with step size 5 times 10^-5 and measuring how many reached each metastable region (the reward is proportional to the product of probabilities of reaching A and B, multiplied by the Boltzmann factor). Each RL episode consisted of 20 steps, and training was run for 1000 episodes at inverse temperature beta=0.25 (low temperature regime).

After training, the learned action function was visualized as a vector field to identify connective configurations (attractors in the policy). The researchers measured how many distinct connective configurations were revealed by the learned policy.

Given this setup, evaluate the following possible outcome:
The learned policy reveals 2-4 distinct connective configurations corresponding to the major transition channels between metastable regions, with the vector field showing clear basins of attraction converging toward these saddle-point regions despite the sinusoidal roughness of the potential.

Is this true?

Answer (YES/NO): NO